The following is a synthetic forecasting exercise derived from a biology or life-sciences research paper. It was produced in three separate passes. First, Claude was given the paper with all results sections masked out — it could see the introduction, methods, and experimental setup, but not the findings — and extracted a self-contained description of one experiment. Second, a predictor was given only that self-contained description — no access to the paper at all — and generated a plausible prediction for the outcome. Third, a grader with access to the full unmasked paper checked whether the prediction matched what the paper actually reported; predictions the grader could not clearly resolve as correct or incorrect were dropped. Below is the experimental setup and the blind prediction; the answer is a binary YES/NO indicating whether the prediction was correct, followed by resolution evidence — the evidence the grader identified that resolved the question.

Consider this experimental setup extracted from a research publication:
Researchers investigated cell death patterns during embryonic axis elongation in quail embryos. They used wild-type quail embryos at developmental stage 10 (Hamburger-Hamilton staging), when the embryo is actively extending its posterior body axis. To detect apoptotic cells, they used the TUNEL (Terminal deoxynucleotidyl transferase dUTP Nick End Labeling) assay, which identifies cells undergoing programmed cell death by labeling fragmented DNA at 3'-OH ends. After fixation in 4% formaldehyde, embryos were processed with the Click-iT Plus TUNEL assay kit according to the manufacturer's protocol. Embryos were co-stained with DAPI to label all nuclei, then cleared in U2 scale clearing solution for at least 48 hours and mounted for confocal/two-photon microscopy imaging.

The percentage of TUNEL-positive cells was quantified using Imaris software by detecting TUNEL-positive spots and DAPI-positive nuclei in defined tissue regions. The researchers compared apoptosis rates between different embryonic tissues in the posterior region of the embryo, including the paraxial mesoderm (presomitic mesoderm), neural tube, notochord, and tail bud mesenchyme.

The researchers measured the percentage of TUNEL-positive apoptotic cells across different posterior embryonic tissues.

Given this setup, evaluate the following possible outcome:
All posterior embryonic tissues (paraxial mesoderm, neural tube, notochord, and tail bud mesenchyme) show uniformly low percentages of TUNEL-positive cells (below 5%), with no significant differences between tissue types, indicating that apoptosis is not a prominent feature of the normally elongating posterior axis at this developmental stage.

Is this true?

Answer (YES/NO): NO